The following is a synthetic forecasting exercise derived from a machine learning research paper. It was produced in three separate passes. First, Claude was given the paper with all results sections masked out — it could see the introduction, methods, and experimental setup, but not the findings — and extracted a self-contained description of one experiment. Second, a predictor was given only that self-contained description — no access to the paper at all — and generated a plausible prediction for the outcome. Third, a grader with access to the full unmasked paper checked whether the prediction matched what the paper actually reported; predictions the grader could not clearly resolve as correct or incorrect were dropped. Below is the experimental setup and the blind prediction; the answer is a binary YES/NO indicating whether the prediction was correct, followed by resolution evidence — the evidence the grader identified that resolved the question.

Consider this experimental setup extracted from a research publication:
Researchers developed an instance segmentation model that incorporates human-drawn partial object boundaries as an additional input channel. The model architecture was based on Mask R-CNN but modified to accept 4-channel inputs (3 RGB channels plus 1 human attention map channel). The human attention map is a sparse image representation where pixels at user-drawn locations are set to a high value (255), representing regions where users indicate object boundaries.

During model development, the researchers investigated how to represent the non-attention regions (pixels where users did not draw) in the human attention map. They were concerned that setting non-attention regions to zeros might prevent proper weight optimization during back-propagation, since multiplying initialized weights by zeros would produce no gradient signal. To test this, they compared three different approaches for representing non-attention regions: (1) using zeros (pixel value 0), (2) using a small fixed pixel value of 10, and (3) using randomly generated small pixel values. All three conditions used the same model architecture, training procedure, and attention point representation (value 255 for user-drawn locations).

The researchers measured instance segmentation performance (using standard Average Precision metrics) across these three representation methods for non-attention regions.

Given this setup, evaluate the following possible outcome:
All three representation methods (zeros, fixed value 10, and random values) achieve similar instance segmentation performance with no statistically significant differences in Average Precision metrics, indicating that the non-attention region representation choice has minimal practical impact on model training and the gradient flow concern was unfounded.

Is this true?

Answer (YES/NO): YES